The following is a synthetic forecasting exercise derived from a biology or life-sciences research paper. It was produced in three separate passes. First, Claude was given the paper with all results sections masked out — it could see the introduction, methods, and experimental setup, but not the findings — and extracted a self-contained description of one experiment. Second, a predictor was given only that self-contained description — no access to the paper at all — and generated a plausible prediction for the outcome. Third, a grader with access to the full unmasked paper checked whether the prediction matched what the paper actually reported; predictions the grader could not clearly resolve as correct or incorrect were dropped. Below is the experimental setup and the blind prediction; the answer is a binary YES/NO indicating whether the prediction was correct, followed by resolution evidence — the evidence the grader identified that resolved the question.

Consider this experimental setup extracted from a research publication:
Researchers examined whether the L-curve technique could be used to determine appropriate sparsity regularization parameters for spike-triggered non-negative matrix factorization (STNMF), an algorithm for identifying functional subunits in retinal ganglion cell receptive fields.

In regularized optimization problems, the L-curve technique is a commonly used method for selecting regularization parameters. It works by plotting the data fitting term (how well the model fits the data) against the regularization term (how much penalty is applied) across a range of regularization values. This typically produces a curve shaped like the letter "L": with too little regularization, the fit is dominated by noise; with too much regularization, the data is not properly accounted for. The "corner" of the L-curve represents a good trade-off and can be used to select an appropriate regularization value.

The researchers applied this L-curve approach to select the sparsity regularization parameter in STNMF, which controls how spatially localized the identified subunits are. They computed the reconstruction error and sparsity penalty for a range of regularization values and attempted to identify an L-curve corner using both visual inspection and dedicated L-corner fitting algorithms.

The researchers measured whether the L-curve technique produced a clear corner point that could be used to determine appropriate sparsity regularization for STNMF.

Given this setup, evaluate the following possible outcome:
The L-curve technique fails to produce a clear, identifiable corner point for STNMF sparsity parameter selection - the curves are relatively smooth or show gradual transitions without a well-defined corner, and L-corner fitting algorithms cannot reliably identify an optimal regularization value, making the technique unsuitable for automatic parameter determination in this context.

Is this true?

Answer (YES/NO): YES